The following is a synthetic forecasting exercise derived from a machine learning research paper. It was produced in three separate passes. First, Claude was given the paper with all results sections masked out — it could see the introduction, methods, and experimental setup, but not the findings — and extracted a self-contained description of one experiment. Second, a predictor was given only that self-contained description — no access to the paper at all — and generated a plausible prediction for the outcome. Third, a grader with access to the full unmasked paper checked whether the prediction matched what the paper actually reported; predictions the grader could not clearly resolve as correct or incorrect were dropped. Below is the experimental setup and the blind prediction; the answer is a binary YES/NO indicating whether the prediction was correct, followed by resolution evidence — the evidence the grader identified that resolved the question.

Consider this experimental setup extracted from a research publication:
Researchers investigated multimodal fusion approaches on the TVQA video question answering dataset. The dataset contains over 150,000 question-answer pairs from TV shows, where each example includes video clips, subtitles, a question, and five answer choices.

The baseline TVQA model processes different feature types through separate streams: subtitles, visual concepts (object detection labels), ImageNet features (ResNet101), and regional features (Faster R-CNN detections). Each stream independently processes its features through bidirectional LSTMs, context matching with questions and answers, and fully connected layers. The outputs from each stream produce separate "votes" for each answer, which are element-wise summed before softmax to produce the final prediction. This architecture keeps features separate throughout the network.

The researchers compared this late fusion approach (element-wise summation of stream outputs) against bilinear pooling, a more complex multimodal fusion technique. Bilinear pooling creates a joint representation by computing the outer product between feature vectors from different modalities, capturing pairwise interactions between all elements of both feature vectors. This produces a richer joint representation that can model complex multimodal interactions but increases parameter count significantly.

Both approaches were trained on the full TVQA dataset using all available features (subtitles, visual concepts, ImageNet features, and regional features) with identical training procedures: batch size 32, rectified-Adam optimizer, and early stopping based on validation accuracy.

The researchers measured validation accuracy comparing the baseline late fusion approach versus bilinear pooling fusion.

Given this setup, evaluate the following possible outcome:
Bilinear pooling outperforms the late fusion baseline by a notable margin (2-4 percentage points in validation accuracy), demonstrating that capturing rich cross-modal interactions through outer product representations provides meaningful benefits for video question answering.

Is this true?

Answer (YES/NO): NO